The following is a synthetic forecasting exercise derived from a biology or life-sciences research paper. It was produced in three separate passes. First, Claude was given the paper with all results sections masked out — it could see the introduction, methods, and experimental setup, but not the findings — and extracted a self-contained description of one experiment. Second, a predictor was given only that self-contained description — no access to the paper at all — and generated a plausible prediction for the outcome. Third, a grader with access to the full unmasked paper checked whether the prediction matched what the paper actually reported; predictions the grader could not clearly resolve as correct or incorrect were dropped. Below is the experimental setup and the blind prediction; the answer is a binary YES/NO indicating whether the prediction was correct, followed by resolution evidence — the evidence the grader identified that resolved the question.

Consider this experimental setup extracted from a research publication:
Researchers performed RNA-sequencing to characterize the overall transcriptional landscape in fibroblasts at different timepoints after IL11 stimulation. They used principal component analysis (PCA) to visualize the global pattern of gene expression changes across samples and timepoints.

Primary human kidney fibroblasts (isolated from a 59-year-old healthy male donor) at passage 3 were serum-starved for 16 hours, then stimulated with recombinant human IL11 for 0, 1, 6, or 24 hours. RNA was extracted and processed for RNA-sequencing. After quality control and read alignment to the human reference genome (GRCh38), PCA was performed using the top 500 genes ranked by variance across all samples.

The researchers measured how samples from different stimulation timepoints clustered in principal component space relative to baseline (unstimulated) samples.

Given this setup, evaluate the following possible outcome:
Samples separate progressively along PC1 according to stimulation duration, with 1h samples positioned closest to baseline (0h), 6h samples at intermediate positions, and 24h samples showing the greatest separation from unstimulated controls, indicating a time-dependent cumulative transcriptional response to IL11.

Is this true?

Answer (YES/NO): NO